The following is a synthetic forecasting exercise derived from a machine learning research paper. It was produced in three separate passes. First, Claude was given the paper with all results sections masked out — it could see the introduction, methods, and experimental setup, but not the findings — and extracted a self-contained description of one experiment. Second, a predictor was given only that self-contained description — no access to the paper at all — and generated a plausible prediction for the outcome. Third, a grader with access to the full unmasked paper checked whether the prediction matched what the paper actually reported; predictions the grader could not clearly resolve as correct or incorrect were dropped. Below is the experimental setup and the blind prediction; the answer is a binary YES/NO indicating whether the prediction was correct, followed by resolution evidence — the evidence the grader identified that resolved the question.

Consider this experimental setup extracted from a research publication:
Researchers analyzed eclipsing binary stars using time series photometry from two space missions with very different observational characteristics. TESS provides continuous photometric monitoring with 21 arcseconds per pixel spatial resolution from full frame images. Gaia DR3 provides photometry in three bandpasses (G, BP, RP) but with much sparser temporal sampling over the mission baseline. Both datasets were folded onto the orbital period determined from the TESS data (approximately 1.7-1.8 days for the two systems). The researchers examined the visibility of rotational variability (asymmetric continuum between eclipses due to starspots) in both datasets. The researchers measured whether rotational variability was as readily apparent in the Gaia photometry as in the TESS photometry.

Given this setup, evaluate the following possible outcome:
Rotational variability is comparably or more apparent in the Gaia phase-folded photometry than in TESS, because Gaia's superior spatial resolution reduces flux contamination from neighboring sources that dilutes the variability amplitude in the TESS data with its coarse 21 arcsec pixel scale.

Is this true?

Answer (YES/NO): NO